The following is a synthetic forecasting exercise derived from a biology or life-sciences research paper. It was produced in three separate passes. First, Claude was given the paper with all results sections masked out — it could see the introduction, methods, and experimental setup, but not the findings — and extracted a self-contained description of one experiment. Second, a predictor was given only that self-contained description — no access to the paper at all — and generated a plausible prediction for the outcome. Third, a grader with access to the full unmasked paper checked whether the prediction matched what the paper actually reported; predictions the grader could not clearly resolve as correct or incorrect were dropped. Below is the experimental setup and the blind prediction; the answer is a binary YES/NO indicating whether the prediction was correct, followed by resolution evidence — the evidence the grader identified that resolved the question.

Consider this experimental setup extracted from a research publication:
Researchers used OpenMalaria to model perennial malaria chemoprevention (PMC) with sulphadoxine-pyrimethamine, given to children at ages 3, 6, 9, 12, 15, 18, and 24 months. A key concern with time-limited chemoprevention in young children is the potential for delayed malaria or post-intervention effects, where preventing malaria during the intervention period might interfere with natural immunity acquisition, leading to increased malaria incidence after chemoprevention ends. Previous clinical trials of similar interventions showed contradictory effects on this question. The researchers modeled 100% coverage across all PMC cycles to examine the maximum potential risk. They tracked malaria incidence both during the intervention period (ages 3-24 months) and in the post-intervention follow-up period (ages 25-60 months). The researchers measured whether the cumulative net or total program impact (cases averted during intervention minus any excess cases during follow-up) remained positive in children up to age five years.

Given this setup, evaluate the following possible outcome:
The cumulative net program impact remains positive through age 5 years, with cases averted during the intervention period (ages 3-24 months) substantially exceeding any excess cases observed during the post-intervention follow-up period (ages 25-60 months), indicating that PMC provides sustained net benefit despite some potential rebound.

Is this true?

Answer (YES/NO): YES